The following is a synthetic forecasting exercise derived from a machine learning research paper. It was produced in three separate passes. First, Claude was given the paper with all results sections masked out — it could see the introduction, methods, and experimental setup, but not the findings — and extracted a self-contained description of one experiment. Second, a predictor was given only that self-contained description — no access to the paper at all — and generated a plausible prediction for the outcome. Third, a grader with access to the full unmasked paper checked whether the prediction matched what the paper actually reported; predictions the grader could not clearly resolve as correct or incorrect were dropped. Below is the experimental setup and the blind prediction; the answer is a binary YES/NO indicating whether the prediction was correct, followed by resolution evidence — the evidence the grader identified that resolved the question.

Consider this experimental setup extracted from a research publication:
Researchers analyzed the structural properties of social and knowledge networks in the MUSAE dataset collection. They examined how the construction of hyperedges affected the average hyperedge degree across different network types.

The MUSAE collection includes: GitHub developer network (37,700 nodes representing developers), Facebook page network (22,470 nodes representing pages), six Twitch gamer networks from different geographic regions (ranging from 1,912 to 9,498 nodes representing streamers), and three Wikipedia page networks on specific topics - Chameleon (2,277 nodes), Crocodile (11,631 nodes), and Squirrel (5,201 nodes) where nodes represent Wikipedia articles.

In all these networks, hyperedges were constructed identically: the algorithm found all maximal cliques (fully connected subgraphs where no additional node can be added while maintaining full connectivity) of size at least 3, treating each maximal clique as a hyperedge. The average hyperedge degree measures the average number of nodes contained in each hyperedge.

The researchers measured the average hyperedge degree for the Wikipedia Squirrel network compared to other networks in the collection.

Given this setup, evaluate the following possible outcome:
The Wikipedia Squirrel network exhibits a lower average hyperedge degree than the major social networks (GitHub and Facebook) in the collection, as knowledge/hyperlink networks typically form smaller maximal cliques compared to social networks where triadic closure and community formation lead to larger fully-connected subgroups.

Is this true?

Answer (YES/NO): NO